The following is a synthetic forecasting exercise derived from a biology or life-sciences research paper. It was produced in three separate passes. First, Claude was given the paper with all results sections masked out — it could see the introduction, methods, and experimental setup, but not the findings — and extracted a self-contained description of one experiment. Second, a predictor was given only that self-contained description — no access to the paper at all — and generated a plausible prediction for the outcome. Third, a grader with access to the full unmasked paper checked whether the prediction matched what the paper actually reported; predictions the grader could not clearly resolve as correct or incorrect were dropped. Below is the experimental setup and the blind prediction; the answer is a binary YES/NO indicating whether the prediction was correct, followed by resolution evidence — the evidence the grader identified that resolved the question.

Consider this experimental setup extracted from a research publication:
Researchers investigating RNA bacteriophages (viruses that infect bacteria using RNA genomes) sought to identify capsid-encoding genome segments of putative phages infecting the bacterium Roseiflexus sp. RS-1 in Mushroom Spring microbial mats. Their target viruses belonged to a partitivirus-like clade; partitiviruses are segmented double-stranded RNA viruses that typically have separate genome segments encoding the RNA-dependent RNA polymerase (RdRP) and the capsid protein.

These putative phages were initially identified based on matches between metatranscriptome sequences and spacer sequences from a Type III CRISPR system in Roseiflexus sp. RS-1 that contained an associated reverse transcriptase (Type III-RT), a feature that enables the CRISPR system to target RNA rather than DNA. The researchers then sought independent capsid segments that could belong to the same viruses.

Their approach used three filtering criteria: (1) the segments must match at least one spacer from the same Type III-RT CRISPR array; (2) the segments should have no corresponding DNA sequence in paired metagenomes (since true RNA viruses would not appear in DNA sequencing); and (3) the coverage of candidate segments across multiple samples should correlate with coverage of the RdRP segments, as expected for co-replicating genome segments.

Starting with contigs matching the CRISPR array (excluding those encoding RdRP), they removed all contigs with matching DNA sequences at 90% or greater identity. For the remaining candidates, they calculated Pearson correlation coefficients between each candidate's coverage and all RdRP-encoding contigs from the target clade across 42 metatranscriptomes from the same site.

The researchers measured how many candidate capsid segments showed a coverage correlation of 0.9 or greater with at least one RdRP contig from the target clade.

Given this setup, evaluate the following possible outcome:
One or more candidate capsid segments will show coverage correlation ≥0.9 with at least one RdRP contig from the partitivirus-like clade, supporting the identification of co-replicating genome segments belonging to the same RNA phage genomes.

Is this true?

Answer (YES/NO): YES